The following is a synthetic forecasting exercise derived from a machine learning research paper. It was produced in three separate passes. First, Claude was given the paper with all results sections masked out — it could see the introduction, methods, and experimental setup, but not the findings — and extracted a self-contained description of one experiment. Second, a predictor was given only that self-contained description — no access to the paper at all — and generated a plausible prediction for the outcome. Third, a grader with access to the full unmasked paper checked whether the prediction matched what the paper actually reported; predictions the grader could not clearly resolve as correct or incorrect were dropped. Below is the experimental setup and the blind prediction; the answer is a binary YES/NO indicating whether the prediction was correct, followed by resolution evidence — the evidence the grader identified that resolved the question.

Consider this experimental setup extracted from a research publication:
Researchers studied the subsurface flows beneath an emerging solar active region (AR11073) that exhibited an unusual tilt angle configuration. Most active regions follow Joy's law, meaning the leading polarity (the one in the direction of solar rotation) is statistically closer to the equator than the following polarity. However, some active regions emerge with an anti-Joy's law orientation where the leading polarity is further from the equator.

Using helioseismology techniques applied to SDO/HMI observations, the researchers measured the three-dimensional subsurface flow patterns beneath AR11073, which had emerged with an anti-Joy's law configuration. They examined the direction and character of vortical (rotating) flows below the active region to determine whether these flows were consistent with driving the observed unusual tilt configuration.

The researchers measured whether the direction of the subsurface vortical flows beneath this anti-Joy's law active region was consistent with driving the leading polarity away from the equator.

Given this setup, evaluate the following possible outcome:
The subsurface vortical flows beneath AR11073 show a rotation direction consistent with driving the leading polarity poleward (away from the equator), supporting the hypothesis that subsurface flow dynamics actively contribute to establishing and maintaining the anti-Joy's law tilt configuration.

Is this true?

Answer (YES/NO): YES